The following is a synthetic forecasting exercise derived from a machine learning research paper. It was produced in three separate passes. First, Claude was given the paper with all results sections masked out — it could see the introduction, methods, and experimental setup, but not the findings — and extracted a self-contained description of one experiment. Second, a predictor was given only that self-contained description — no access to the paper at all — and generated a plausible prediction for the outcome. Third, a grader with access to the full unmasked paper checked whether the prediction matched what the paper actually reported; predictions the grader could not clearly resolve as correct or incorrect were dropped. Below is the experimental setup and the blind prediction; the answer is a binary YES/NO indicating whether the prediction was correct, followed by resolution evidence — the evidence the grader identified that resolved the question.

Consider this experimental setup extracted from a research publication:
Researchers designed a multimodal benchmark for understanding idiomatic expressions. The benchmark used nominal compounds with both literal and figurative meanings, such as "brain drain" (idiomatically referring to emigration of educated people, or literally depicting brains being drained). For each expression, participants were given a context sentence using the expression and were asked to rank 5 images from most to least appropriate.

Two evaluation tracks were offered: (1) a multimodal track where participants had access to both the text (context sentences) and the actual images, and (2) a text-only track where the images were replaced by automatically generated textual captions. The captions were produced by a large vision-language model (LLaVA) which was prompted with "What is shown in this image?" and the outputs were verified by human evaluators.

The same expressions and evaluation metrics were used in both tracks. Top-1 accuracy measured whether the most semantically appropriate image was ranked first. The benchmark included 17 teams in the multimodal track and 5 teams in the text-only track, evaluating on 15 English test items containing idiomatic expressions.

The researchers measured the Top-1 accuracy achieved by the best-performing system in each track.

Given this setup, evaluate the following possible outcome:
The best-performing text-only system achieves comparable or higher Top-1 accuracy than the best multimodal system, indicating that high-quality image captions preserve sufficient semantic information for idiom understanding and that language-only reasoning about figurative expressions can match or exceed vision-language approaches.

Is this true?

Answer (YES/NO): NO